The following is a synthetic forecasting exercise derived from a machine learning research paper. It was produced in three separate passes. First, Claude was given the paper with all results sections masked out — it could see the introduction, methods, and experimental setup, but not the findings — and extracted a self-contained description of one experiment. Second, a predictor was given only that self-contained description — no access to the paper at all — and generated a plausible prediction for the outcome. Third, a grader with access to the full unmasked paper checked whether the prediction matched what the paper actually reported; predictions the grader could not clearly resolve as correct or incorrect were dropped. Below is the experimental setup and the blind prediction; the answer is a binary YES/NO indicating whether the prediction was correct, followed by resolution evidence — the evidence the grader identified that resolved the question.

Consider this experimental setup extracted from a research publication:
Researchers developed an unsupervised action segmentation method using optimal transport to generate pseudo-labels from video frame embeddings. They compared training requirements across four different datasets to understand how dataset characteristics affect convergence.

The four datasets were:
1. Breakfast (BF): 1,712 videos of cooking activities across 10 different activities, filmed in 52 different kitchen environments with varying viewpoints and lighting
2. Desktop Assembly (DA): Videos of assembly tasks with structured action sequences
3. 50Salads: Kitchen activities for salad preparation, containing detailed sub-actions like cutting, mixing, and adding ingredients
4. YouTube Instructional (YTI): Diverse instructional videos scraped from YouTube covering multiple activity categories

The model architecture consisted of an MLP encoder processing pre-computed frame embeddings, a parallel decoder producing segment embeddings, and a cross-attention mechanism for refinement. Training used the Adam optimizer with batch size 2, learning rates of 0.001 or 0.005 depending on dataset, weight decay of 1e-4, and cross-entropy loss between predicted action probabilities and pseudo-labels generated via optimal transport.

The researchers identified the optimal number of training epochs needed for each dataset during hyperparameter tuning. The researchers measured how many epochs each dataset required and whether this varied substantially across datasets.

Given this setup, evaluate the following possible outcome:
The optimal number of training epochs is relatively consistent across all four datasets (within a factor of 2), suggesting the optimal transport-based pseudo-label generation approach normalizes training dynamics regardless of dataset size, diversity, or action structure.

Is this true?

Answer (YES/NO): NO